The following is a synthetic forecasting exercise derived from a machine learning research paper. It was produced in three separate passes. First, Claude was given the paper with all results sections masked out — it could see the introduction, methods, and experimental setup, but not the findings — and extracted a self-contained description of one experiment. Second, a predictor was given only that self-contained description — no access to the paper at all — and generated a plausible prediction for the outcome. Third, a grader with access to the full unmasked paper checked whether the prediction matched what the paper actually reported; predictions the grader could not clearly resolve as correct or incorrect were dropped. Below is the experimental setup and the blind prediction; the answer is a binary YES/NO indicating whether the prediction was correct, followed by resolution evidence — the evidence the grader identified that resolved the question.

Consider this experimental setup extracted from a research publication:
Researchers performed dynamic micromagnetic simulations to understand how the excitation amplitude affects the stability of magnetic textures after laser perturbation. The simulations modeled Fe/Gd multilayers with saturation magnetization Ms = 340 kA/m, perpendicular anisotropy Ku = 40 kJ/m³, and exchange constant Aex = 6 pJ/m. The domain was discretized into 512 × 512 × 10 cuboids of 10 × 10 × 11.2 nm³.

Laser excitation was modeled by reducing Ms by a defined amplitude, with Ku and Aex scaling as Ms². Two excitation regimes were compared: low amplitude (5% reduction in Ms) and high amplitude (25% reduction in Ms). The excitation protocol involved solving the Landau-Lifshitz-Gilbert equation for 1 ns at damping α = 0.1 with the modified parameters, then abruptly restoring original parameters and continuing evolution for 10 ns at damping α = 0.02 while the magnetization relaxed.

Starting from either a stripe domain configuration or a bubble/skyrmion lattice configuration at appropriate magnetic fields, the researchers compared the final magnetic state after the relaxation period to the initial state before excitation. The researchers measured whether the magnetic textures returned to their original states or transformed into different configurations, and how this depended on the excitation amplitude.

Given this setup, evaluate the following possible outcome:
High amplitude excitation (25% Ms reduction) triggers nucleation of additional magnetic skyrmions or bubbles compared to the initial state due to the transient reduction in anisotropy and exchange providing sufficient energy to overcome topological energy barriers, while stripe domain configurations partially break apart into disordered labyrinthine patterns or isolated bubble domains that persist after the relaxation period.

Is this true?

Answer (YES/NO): NO